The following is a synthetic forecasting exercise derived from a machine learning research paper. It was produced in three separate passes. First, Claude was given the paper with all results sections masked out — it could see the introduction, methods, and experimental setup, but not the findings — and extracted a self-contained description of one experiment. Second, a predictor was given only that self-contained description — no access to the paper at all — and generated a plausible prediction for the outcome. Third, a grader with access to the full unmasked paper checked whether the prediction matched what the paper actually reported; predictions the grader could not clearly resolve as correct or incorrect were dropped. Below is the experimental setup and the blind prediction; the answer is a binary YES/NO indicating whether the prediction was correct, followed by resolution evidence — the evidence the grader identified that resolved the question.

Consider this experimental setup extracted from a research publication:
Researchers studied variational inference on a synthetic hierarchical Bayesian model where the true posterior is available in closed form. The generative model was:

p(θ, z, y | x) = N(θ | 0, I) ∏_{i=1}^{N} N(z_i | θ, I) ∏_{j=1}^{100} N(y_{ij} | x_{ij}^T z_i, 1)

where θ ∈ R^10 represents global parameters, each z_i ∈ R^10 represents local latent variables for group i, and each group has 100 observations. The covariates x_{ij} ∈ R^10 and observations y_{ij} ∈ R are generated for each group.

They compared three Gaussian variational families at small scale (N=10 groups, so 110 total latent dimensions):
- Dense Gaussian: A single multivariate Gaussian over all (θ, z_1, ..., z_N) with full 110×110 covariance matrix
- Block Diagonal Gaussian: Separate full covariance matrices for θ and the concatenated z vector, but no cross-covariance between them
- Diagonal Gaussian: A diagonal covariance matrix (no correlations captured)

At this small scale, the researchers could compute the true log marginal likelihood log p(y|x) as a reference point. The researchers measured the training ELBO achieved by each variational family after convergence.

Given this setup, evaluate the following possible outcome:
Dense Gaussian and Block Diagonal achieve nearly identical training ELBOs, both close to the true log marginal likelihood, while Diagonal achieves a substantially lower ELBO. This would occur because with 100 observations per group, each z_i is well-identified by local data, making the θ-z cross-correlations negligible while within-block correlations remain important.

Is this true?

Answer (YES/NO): YES